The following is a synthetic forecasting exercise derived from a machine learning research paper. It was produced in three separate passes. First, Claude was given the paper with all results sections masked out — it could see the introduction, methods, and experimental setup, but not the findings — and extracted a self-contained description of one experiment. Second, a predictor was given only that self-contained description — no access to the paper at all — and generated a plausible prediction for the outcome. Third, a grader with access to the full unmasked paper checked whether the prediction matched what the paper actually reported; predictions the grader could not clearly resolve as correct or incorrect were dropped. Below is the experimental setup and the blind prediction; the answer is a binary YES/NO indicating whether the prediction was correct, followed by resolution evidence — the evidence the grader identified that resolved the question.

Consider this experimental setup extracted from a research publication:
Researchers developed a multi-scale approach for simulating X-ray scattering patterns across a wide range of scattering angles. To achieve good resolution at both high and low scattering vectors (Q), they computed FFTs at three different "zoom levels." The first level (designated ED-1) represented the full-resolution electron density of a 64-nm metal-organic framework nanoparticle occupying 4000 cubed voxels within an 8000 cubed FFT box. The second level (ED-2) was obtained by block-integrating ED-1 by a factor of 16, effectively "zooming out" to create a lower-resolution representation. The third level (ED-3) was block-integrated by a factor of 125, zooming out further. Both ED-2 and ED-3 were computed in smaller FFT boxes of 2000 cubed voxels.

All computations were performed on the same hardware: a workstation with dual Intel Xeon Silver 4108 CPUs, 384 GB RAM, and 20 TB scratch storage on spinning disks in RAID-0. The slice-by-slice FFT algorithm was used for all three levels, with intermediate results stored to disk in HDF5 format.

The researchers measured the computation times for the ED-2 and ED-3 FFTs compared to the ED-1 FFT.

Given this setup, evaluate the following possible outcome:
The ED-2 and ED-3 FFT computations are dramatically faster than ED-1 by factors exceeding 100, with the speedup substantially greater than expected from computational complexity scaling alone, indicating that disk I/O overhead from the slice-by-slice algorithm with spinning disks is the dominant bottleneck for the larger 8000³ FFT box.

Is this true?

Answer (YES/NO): YES